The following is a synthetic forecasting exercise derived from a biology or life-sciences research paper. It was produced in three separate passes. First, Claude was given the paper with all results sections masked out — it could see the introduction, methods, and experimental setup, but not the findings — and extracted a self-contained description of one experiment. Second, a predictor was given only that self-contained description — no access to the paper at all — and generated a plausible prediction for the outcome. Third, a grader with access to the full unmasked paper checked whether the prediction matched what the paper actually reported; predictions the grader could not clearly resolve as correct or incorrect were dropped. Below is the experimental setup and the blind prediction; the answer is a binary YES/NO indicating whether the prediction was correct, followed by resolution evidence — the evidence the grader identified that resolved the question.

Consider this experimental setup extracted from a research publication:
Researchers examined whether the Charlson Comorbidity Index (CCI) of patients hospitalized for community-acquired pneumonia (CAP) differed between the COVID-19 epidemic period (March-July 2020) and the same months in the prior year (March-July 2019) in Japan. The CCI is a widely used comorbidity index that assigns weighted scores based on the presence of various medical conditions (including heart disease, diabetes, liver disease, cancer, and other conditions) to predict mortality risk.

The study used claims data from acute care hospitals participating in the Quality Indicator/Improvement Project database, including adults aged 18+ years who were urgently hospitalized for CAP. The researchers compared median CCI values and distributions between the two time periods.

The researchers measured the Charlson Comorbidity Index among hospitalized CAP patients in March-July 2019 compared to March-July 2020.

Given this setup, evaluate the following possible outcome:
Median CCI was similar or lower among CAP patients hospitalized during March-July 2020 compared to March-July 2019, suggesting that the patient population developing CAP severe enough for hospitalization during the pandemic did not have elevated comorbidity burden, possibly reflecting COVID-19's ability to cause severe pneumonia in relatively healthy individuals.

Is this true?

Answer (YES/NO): NO